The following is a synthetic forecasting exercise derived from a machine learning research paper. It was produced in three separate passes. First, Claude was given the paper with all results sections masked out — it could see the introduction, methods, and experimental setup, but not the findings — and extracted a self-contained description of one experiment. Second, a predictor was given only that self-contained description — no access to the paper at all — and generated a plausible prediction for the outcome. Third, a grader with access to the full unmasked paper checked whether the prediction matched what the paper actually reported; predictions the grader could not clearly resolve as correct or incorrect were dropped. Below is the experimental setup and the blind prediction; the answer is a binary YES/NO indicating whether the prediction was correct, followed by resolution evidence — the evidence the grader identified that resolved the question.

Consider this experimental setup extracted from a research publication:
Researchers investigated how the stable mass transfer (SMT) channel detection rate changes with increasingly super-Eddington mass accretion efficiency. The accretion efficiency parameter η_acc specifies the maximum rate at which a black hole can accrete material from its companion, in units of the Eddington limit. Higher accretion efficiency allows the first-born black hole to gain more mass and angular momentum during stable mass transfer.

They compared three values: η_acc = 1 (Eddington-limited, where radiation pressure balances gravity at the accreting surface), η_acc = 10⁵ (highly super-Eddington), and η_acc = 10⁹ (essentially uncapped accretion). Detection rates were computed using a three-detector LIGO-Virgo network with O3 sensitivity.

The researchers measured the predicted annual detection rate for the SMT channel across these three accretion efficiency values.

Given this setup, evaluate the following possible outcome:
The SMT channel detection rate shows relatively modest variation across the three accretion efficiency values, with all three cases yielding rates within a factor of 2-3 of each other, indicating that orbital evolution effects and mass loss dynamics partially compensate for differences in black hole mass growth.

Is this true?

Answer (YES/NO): NO